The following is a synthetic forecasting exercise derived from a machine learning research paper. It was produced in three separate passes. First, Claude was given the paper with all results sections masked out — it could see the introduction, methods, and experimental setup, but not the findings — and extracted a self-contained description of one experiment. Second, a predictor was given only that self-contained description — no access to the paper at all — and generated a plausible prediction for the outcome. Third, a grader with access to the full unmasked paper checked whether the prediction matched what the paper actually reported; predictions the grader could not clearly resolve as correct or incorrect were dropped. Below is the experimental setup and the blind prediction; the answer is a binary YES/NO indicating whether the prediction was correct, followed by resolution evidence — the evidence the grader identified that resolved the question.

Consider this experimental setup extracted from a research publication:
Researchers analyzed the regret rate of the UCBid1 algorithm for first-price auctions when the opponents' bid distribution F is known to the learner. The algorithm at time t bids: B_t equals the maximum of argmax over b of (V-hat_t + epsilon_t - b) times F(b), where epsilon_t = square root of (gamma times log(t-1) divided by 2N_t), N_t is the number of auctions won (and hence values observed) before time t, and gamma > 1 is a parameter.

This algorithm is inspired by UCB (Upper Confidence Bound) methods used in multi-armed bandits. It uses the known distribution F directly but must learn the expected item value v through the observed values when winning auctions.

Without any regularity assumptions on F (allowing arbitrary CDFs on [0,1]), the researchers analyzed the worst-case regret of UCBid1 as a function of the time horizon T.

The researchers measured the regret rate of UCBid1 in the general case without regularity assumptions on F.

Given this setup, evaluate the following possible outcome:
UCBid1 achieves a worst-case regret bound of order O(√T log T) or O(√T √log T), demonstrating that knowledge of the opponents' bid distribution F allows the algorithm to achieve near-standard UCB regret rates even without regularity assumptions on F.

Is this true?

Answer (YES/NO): YES